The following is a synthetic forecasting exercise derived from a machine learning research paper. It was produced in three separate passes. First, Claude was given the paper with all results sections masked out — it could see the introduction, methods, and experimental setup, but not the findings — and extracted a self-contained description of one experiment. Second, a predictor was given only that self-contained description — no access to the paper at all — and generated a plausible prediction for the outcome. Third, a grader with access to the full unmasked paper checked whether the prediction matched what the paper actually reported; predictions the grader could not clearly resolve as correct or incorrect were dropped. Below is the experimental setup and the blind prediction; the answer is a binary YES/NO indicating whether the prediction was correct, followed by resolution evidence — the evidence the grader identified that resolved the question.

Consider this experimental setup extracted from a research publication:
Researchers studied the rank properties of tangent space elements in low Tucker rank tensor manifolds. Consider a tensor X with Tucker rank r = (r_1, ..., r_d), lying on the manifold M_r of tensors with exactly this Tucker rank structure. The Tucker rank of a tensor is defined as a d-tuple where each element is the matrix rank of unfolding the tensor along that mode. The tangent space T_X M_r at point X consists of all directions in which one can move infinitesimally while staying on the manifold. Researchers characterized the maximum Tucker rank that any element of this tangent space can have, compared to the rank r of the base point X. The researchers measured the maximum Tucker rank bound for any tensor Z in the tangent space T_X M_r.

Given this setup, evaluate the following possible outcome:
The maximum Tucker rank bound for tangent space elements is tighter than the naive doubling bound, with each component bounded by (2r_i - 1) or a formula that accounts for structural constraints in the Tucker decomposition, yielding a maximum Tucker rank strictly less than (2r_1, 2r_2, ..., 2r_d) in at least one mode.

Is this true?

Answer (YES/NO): NO